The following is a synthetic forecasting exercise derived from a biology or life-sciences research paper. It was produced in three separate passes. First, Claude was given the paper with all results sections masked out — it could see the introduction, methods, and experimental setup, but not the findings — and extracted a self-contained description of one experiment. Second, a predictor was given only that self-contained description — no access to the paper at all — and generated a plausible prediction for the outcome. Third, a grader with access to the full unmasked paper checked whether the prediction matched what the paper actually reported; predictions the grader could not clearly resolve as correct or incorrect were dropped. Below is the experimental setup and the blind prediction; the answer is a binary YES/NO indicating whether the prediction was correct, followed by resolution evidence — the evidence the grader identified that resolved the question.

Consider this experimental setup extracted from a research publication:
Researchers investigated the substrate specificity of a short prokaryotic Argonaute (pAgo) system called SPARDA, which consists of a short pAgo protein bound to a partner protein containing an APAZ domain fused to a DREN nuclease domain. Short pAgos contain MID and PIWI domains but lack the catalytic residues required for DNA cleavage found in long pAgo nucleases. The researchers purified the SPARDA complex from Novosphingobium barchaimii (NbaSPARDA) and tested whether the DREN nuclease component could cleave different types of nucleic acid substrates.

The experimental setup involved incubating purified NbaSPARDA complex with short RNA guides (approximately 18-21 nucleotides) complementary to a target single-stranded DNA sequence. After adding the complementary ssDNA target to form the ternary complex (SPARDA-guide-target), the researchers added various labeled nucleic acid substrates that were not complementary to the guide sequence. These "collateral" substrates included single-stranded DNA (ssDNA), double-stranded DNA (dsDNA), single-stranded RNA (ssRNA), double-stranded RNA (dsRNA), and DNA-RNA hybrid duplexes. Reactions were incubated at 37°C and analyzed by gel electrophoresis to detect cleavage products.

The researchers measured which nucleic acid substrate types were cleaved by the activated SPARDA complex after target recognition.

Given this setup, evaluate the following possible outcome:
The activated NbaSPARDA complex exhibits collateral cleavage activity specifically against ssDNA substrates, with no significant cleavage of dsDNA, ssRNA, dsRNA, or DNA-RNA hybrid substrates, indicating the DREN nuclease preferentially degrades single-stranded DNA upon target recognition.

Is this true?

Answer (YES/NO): NO